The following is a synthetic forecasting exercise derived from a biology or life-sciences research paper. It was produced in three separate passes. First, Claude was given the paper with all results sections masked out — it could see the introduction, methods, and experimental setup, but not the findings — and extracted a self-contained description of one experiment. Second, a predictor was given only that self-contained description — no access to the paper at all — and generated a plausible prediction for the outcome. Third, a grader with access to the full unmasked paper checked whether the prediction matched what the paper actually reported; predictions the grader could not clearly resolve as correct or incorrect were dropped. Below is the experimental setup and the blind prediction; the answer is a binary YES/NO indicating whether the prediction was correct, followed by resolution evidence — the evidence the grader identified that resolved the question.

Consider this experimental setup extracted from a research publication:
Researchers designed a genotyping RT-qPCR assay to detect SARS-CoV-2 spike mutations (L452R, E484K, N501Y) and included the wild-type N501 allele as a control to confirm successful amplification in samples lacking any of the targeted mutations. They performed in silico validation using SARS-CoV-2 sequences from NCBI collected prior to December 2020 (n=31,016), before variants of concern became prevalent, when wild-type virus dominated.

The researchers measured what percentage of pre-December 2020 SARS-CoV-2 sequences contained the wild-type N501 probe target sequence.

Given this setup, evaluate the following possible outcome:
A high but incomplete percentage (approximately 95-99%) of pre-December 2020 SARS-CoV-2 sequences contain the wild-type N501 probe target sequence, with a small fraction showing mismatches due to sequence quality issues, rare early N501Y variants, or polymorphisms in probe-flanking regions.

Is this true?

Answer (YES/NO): NO